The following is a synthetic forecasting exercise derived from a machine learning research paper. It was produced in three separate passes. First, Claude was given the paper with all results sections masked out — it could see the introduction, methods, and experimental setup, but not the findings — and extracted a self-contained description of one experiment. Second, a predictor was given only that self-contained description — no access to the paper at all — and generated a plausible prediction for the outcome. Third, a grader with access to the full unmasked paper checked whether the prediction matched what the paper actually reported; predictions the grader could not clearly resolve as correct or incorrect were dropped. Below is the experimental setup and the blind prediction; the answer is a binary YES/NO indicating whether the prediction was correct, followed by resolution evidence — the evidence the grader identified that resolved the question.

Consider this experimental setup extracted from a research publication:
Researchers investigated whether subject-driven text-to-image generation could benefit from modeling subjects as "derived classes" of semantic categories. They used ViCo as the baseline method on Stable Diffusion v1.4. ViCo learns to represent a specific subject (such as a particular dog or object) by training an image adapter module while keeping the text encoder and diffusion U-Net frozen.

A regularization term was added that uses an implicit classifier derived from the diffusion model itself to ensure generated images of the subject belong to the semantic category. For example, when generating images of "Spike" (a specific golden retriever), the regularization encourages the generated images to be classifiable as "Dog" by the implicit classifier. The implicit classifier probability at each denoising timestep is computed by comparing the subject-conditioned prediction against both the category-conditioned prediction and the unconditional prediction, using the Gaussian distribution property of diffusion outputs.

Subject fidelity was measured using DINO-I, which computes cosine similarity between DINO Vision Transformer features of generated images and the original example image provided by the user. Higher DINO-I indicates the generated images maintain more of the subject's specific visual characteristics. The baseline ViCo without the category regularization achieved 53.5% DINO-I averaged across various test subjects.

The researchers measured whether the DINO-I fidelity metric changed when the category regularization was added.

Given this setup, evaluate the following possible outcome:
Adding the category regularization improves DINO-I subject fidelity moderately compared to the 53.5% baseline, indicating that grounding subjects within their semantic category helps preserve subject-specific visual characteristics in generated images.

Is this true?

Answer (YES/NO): NO